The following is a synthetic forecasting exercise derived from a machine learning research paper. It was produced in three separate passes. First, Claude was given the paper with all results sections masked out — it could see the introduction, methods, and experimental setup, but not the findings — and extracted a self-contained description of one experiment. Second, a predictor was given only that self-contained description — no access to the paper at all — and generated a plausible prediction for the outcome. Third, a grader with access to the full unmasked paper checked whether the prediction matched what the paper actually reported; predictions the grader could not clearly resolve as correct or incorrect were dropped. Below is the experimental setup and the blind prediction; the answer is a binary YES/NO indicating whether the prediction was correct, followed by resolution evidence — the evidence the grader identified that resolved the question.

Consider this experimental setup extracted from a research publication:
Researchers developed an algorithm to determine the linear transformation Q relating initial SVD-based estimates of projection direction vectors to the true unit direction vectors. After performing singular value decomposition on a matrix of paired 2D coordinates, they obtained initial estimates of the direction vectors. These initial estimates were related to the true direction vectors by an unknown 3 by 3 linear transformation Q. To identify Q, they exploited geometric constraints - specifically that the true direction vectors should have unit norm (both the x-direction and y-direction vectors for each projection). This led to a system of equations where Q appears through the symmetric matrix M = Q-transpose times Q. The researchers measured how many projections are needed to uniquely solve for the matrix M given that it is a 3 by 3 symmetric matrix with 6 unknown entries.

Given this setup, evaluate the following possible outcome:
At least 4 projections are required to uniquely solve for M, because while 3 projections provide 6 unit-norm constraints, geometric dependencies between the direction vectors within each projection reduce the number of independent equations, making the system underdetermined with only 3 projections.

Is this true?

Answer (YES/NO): NO